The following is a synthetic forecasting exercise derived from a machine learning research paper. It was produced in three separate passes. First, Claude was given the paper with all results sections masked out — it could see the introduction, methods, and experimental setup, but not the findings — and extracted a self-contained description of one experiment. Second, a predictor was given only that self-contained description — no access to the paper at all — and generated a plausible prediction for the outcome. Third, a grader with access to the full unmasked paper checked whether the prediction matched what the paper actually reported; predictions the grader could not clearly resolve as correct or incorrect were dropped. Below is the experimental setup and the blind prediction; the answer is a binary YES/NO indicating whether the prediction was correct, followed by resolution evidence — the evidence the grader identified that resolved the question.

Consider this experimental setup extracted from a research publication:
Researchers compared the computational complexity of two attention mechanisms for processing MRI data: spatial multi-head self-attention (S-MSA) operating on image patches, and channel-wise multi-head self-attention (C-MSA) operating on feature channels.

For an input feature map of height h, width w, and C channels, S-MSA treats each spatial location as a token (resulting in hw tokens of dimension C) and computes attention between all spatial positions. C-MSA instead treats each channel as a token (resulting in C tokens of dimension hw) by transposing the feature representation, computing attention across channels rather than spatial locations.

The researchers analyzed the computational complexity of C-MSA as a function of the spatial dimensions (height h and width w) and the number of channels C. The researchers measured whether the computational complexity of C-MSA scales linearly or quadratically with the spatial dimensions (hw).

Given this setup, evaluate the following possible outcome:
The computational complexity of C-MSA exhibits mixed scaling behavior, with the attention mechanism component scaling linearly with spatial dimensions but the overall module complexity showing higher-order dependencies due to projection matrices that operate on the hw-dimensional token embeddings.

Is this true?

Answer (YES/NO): NO